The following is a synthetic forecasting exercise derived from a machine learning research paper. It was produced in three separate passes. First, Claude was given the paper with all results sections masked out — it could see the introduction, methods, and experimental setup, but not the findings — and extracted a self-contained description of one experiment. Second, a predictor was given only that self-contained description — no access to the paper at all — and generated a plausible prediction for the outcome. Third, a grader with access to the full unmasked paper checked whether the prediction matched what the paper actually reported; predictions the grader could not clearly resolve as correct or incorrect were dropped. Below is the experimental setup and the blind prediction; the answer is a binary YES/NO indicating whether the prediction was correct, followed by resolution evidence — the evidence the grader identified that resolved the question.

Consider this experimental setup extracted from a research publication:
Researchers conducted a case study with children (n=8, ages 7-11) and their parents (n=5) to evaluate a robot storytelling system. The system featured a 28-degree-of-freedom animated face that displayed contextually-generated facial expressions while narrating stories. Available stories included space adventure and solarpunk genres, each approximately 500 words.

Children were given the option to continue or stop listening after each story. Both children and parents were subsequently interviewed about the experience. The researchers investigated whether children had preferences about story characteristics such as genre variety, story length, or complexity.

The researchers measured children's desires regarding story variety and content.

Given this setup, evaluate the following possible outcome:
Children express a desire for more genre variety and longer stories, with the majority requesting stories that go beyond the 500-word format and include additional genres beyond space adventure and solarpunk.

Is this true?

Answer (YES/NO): NO